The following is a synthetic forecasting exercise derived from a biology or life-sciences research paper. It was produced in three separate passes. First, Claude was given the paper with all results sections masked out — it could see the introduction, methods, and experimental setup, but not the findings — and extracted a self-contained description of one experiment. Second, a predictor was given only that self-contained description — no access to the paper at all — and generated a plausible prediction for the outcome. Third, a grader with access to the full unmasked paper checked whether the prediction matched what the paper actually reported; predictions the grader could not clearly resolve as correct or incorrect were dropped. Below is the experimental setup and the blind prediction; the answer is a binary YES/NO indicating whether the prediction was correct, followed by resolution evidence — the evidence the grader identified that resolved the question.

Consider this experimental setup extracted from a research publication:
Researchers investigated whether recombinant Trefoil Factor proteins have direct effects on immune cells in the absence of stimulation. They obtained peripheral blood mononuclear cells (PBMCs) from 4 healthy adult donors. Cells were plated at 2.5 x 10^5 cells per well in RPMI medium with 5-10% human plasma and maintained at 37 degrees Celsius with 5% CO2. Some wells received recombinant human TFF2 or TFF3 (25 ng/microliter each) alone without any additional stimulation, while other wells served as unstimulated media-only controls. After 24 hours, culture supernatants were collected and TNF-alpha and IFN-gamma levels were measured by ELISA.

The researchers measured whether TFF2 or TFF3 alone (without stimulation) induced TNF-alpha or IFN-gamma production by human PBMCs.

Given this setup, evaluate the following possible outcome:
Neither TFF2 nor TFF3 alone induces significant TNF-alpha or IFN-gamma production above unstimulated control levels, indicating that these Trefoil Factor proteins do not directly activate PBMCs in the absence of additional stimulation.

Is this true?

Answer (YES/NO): YES